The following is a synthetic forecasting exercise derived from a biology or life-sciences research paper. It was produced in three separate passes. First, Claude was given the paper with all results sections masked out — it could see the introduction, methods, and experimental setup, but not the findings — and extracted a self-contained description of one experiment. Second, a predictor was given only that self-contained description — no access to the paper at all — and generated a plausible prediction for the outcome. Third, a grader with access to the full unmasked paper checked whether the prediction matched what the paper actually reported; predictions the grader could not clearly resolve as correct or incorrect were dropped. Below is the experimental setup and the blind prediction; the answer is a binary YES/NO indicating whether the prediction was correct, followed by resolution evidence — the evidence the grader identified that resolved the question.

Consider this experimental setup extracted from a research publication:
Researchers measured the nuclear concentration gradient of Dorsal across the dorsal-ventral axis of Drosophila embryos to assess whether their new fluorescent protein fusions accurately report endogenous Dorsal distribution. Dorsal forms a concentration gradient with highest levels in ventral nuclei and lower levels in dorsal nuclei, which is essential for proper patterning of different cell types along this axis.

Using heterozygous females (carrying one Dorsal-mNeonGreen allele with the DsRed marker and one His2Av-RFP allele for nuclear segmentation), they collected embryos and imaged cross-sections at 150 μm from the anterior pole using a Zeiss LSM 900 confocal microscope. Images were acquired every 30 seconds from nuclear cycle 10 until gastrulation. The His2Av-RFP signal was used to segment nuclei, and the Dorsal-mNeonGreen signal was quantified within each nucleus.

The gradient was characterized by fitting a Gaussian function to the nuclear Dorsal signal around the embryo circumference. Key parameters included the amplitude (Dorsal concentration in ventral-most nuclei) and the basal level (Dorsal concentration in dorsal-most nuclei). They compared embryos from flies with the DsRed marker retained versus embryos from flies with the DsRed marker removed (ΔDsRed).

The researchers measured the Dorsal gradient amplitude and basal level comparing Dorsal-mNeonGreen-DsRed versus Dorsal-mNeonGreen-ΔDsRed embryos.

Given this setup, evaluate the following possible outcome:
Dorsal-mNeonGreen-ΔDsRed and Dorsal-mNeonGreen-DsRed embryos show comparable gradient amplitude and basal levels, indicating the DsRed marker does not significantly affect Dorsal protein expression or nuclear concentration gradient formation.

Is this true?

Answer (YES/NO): NO